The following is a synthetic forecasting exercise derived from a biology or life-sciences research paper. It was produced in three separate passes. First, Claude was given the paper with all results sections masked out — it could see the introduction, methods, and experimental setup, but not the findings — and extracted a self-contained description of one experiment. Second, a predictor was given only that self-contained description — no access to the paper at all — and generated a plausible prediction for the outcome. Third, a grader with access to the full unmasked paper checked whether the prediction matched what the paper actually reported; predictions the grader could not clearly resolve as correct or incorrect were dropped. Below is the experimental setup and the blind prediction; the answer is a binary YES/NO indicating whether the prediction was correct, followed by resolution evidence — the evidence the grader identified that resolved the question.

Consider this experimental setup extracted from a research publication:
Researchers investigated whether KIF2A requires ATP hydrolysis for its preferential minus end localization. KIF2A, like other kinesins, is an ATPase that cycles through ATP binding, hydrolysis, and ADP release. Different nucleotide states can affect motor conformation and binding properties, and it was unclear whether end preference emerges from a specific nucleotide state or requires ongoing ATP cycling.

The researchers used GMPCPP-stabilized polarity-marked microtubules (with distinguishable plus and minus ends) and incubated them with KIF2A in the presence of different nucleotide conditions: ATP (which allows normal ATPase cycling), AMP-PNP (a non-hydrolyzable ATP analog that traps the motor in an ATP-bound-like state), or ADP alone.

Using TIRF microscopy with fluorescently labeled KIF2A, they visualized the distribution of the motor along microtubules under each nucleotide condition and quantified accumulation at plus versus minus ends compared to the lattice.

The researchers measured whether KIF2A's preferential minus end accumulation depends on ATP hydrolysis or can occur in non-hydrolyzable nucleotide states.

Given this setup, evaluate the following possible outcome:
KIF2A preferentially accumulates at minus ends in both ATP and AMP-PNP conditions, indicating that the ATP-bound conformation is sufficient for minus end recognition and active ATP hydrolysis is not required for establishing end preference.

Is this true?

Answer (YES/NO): NO